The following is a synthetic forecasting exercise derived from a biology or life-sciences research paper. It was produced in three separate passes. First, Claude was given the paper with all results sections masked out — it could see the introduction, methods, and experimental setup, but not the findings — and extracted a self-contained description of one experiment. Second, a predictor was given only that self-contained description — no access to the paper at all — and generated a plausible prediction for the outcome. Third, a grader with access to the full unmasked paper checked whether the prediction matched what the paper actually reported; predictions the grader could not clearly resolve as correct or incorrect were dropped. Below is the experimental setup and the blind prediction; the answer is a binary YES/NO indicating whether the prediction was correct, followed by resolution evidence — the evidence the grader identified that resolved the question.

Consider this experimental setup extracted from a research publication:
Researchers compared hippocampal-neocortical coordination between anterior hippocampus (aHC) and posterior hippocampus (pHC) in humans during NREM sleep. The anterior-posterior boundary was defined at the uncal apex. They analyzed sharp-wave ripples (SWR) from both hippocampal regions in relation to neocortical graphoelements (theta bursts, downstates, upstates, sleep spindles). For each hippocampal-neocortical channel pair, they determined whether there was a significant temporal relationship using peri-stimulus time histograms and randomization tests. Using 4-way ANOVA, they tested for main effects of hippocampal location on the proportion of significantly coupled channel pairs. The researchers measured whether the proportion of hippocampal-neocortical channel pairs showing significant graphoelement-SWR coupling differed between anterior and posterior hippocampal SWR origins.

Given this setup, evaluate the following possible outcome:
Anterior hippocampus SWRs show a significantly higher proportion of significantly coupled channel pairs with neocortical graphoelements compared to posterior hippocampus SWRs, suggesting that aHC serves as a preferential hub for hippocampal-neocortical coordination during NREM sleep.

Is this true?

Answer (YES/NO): NO